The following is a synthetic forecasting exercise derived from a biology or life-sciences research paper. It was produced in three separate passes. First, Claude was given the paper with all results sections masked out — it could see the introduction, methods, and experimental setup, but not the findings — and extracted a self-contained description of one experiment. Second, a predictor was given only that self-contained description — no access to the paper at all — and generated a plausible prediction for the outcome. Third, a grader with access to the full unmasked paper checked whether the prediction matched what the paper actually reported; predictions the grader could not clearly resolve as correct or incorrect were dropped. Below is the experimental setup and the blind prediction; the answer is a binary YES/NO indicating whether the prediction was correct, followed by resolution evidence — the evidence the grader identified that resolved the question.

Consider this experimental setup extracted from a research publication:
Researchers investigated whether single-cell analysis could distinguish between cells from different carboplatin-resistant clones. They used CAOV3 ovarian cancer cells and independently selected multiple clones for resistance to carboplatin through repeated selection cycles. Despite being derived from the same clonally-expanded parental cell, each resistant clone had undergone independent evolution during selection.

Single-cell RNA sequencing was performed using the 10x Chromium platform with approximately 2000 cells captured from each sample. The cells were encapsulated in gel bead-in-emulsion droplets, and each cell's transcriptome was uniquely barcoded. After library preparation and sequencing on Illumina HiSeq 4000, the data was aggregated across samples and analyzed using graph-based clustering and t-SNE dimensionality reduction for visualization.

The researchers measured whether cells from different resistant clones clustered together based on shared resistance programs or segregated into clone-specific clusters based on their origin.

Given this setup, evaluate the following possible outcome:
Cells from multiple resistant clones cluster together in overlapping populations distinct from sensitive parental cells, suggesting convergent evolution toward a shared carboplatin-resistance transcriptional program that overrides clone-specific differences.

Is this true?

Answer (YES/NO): NO